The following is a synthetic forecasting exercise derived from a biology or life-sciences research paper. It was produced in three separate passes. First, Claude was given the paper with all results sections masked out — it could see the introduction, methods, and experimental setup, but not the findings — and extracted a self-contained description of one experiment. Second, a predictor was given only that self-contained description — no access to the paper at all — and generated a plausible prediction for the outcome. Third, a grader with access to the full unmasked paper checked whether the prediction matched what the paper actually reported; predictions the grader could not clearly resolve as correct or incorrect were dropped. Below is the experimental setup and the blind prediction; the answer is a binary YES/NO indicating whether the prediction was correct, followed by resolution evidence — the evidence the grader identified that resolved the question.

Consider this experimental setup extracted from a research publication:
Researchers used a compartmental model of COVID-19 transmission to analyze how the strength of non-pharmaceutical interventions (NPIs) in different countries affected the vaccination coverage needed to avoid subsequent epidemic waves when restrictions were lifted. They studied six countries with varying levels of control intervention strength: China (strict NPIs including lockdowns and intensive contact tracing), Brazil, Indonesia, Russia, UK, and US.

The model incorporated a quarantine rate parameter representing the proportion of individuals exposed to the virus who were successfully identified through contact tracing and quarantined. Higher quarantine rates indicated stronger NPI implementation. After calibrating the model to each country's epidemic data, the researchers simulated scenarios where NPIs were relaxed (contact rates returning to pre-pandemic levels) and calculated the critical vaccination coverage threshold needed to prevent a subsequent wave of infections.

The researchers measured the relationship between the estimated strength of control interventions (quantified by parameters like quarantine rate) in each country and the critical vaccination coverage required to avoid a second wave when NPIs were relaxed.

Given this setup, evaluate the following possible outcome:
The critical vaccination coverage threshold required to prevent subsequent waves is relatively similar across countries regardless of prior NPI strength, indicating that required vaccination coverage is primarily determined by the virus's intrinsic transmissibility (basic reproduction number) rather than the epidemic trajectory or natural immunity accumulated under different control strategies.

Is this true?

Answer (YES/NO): NO